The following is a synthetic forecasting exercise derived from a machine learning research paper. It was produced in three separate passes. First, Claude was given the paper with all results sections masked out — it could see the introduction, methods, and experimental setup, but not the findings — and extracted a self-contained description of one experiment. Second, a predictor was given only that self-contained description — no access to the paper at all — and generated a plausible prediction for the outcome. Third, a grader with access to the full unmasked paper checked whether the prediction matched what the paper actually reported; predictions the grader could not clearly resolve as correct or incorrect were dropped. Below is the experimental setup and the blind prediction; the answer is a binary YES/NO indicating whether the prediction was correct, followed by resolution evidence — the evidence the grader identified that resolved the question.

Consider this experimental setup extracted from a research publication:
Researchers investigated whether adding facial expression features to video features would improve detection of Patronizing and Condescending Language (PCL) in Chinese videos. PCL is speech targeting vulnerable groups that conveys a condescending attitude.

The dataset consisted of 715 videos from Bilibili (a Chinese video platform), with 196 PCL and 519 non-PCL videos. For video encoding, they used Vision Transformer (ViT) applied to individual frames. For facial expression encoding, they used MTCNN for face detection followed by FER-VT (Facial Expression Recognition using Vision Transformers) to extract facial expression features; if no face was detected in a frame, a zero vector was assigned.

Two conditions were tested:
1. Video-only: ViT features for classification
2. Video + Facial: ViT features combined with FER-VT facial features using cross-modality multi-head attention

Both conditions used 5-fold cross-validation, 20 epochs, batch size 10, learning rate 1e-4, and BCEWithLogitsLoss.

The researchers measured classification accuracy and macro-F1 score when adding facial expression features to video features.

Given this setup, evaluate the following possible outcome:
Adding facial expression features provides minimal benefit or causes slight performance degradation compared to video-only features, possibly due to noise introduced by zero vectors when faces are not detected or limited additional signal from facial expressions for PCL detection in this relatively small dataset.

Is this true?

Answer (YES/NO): NO